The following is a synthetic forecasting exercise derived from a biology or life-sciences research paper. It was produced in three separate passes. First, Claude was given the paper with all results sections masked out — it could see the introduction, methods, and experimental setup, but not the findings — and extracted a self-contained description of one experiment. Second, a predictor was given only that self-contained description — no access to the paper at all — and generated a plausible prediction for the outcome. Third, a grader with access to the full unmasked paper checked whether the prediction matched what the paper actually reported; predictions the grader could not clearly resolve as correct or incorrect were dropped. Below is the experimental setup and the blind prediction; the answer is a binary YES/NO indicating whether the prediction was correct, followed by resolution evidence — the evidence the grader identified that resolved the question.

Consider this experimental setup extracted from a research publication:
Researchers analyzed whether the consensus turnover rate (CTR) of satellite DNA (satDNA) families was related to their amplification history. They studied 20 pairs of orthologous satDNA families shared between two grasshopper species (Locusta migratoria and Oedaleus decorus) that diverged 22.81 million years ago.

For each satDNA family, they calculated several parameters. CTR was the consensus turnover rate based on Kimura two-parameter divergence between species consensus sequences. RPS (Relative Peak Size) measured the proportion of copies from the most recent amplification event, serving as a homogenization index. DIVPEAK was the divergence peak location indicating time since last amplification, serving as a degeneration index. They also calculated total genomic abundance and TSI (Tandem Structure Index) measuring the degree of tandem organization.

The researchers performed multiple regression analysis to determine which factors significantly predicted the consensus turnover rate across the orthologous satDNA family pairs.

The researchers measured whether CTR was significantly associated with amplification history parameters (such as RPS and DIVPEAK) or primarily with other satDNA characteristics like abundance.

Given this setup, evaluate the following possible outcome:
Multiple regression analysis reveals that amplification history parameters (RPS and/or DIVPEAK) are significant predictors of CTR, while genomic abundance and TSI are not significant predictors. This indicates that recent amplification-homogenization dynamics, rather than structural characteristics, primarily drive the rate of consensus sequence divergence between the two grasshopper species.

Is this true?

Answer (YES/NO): NO